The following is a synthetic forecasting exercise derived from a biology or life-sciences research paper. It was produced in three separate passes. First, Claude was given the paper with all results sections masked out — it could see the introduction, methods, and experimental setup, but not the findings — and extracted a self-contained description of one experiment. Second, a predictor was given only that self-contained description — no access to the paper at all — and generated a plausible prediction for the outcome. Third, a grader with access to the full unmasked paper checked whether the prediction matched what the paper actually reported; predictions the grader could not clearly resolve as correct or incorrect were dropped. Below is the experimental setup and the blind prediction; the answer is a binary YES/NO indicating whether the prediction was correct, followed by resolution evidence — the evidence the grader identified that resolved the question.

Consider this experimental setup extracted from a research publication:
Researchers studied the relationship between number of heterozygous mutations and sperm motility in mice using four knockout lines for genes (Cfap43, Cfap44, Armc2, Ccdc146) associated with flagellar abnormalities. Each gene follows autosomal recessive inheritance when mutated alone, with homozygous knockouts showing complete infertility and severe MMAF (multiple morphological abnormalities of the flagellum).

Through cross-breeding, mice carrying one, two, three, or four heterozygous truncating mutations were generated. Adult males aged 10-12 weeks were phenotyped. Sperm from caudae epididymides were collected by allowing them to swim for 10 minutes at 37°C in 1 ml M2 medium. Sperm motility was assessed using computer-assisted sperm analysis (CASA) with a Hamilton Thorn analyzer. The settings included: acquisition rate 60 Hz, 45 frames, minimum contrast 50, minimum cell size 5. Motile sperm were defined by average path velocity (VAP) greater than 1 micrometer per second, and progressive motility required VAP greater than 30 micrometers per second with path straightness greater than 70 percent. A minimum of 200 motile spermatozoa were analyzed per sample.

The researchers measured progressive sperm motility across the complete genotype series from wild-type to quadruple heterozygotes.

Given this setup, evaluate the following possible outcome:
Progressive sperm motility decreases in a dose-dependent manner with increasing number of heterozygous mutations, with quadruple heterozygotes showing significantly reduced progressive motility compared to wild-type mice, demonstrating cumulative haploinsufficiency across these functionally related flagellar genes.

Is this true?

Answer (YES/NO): YES